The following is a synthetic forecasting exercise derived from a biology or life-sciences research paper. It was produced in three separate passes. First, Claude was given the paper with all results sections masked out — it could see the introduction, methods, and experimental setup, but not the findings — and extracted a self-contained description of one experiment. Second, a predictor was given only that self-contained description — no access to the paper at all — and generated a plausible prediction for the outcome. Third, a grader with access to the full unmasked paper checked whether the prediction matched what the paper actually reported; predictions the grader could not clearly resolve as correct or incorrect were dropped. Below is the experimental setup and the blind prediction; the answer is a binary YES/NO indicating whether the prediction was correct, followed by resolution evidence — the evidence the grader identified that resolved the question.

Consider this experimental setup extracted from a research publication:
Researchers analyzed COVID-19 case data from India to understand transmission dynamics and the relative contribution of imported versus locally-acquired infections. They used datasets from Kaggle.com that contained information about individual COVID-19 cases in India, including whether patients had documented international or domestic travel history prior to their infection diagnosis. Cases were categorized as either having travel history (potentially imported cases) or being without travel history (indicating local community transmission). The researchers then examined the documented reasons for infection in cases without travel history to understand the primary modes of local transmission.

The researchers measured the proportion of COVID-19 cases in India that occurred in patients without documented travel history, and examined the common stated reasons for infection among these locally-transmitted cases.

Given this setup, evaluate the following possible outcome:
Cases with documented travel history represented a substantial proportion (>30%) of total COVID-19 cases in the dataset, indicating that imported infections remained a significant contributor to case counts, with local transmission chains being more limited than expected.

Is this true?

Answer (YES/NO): NO